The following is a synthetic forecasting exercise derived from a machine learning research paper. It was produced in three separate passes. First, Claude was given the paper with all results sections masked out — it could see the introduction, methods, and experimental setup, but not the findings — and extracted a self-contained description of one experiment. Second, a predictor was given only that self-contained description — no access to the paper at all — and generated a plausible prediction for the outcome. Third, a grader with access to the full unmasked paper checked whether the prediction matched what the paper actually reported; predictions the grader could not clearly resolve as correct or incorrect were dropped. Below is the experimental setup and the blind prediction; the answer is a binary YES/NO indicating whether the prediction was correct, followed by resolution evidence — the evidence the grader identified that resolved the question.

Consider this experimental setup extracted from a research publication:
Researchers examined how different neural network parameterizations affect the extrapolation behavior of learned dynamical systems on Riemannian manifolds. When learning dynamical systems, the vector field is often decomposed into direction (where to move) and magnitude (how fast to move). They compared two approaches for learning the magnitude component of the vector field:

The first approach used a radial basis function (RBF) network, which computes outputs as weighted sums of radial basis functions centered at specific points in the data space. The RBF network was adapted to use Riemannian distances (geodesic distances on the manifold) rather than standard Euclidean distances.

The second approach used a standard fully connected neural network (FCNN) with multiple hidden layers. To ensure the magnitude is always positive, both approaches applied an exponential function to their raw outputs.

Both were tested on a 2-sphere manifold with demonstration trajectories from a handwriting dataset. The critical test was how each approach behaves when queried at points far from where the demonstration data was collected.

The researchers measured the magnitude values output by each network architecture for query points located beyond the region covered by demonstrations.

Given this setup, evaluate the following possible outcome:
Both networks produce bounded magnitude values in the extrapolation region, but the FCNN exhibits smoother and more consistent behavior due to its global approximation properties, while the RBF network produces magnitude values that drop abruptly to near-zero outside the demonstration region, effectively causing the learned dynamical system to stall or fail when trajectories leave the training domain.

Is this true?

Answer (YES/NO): NO